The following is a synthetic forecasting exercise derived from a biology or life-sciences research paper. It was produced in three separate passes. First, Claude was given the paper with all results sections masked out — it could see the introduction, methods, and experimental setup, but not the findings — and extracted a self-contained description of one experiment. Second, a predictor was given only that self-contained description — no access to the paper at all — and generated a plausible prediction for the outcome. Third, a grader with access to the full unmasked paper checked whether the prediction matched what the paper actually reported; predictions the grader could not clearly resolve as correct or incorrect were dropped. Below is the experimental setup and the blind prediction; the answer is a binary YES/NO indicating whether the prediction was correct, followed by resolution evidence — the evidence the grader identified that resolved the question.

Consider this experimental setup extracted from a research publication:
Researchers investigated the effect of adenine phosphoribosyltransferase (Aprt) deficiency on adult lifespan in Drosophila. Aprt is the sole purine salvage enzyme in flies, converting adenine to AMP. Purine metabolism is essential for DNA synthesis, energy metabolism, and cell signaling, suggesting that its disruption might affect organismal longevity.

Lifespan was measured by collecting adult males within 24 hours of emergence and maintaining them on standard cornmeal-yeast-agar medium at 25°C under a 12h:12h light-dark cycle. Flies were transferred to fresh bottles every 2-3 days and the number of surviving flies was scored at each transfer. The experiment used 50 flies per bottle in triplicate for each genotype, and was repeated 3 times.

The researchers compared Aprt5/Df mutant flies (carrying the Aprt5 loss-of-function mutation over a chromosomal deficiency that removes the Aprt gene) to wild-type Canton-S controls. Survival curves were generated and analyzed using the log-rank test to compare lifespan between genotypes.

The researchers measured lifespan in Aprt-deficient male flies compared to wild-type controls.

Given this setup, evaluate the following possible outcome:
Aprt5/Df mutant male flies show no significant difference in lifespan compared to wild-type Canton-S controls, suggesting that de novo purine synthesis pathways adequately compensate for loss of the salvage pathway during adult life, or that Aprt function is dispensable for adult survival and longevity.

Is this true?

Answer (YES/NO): NO